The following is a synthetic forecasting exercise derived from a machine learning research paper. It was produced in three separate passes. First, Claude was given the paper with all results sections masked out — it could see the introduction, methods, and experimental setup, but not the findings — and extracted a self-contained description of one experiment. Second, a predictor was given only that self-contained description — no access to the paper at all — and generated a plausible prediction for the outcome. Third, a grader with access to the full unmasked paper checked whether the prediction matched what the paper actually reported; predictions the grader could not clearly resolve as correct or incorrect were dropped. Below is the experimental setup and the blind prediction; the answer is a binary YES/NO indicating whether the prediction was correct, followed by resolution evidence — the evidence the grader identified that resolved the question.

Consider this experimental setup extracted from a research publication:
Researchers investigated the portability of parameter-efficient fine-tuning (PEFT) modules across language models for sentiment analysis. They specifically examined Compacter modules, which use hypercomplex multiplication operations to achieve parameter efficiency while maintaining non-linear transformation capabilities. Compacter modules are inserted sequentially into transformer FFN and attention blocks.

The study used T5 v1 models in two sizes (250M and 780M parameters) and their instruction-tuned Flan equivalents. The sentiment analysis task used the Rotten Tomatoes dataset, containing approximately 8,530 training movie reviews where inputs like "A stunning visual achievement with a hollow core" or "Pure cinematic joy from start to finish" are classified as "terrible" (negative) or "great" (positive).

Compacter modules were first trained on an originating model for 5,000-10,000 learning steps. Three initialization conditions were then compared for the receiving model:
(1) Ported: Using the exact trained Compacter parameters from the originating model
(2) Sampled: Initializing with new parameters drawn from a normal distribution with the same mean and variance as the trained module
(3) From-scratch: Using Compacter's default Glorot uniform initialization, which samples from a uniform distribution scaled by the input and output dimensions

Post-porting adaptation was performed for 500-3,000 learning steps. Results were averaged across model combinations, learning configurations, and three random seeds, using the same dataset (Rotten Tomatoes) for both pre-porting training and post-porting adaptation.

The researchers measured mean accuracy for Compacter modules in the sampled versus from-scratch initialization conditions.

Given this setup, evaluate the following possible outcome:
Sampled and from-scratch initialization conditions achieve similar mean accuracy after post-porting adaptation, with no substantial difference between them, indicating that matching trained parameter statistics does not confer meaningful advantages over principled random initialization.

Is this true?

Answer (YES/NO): YES